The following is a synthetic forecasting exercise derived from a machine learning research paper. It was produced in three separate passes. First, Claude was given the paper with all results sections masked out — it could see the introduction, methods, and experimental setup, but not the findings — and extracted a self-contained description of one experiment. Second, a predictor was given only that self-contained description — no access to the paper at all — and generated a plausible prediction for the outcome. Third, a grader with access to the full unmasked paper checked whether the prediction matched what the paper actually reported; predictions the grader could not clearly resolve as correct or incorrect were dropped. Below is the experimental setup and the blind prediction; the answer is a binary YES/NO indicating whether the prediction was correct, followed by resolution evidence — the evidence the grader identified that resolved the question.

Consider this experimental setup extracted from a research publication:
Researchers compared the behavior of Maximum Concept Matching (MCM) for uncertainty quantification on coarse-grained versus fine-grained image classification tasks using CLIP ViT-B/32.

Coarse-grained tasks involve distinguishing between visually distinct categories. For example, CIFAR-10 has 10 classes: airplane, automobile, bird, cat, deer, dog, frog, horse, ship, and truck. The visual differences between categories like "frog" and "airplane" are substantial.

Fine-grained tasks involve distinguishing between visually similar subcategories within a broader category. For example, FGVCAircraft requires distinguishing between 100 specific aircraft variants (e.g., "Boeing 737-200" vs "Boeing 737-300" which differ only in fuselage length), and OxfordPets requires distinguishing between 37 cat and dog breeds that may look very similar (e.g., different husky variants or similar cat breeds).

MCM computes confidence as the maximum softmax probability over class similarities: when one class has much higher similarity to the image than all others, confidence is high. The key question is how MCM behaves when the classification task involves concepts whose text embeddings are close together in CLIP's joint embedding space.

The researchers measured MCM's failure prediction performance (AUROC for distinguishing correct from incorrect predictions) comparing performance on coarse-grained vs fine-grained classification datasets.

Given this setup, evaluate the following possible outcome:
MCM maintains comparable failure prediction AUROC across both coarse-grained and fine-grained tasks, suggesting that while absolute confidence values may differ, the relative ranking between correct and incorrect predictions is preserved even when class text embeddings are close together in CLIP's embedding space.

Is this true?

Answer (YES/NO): NO